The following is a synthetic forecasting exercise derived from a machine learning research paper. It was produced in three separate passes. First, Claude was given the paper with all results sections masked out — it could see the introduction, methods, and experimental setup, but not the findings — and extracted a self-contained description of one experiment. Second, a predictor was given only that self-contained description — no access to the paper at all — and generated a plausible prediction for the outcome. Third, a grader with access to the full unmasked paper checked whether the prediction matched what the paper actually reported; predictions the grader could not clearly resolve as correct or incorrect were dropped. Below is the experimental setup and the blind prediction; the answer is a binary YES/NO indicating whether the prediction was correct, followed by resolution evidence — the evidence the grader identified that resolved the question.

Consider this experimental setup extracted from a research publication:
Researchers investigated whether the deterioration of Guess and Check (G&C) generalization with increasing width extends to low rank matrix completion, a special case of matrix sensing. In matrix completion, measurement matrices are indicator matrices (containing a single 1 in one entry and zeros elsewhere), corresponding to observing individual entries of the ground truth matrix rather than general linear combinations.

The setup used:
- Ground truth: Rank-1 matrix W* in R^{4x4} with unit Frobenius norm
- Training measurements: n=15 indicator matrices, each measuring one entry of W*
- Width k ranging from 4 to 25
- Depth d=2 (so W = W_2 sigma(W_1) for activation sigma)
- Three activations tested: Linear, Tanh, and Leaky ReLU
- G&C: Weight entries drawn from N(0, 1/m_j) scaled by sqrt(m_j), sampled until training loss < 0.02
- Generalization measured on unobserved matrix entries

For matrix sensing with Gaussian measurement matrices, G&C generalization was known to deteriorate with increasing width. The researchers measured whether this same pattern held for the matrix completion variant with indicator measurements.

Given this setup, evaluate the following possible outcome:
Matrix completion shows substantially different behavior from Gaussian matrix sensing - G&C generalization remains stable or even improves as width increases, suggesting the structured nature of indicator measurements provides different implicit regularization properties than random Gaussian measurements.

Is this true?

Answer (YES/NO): NO